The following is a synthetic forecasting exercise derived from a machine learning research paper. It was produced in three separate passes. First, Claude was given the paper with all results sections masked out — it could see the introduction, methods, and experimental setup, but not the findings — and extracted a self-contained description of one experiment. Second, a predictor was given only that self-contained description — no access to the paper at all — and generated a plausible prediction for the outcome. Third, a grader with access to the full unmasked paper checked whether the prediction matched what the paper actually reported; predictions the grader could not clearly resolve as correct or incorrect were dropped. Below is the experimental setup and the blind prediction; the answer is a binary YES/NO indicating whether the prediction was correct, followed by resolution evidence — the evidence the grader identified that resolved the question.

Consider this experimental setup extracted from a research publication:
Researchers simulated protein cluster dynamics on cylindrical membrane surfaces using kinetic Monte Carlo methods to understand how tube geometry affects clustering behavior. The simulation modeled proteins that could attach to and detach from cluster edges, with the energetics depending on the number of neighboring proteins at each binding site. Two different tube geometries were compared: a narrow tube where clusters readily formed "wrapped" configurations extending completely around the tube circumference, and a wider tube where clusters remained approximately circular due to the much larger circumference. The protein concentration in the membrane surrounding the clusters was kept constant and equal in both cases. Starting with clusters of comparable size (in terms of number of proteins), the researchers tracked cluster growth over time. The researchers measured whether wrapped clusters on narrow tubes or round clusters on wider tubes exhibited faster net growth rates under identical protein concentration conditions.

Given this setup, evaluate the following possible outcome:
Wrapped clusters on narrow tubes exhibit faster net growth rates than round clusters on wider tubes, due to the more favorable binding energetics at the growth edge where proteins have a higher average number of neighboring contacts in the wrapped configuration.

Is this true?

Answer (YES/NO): NO